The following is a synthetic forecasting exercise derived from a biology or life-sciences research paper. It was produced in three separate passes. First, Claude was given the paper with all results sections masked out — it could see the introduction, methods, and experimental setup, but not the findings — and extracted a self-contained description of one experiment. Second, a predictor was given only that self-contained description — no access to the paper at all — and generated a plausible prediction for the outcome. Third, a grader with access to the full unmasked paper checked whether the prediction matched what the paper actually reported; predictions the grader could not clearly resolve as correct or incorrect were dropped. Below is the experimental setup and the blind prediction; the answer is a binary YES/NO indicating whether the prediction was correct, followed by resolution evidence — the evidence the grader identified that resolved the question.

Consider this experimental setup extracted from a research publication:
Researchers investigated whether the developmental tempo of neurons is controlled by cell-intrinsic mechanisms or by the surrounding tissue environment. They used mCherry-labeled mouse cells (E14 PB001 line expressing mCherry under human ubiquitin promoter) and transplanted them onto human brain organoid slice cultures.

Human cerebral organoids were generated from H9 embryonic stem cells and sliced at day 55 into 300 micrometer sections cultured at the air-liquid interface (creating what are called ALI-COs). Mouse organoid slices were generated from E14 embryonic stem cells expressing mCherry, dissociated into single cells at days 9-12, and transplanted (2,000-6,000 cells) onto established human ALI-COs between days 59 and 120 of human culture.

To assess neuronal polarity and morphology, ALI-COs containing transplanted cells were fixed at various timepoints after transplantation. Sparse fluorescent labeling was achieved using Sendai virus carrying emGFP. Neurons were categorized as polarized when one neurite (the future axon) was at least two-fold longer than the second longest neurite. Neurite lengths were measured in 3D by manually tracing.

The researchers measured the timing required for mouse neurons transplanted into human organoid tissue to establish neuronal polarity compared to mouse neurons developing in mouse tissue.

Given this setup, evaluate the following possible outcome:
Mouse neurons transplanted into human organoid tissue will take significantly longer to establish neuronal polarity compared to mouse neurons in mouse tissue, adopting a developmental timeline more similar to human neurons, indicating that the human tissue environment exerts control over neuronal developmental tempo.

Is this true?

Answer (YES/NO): NO